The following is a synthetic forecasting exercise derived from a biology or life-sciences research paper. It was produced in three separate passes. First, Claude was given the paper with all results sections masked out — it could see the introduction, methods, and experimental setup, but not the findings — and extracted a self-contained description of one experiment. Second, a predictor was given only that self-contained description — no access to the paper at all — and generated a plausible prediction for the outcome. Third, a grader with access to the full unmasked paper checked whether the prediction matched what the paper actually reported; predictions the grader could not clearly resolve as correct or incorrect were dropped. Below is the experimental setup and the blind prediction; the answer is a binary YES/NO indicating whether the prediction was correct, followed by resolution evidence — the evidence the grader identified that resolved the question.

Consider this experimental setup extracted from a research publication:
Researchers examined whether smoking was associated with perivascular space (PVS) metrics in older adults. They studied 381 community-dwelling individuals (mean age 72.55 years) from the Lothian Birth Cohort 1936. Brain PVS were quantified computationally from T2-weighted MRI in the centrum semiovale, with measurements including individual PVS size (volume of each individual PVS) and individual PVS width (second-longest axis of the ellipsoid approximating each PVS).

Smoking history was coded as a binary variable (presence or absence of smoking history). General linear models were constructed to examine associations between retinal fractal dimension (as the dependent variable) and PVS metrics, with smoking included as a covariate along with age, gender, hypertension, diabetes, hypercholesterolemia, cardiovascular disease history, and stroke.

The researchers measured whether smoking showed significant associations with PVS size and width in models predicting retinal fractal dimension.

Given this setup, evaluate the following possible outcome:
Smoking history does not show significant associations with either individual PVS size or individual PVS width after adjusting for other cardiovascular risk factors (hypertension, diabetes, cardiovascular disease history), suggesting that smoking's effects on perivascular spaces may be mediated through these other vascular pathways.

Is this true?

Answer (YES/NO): NO